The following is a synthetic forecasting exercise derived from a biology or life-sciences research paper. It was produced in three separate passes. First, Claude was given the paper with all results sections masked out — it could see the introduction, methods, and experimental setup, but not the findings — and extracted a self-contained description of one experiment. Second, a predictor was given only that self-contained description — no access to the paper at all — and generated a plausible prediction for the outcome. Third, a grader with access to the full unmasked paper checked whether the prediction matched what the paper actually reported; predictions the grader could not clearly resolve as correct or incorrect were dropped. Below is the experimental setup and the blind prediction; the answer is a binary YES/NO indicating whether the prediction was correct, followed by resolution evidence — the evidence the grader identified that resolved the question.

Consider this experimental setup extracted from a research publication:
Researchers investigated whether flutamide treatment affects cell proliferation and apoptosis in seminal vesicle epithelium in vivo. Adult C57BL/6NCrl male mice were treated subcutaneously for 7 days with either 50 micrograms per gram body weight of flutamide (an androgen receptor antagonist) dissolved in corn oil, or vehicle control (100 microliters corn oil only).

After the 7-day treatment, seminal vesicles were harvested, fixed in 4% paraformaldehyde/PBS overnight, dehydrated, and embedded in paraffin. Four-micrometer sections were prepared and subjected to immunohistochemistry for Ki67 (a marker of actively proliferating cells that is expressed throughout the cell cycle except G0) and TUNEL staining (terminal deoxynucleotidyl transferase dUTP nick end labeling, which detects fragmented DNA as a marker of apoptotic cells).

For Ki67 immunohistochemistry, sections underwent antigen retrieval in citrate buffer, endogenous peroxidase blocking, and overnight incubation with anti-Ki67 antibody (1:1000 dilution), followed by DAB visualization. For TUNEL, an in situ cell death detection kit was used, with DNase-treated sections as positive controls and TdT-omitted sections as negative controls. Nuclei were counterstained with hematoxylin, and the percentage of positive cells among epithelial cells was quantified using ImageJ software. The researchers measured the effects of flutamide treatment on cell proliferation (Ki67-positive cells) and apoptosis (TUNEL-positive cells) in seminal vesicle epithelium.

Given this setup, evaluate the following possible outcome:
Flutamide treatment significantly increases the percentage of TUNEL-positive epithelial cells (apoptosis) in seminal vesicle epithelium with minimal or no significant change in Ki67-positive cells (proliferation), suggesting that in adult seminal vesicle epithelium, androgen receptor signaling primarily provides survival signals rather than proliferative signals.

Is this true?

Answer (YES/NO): NO